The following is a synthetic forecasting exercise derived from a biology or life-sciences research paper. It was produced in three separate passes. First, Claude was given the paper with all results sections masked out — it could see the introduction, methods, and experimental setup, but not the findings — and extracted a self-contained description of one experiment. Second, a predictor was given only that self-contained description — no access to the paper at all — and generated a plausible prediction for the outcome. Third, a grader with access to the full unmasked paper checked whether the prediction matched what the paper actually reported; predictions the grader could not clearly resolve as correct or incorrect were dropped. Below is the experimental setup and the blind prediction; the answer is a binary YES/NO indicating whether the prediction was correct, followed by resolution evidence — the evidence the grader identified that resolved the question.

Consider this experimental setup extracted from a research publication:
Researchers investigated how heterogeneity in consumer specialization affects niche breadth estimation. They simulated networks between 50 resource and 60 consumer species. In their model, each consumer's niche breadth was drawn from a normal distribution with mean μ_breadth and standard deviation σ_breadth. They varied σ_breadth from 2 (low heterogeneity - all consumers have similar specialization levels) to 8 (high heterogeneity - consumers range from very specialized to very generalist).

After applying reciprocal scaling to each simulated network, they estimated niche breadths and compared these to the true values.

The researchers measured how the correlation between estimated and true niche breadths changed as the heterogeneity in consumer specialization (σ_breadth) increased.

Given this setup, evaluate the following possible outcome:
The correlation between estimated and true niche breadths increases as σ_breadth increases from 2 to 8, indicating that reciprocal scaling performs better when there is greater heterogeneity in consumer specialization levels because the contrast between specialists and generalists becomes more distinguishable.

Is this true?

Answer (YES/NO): NO